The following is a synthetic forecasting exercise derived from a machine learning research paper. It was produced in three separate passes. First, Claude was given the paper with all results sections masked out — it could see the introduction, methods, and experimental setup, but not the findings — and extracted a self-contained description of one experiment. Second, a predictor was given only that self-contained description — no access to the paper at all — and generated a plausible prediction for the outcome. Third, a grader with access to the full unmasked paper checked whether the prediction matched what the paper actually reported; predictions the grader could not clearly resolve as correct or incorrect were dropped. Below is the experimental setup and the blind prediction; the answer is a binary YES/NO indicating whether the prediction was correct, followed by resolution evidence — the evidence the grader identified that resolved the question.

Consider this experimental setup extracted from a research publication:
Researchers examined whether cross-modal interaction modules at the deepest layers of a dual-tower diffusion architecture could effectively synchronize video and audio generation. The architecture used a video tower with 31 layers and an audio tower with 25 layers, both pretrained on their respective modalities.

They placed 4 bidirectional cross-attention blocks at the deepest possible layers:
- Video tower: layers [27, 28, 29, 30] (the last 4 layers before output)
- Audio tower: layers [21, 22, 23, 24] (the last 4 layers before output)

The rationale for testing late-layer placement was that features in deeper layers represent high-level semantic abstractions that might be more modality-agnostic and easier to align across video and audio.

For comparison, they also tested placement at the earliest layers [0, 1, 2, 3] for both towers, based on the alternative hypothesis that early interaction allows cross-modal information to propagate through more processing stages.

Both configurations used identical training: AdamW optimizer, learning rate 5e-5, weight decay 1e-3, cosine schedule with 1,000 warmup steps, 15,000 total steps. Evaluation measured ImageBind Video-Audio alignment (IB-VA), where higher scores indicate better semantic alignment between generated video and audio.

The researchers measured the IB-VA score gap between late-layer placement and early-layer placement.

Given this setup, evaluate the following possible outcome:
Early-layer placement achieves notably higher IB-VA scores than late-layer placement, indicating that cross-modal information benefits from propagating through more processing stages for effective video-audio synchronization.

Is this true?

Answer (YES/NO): YES